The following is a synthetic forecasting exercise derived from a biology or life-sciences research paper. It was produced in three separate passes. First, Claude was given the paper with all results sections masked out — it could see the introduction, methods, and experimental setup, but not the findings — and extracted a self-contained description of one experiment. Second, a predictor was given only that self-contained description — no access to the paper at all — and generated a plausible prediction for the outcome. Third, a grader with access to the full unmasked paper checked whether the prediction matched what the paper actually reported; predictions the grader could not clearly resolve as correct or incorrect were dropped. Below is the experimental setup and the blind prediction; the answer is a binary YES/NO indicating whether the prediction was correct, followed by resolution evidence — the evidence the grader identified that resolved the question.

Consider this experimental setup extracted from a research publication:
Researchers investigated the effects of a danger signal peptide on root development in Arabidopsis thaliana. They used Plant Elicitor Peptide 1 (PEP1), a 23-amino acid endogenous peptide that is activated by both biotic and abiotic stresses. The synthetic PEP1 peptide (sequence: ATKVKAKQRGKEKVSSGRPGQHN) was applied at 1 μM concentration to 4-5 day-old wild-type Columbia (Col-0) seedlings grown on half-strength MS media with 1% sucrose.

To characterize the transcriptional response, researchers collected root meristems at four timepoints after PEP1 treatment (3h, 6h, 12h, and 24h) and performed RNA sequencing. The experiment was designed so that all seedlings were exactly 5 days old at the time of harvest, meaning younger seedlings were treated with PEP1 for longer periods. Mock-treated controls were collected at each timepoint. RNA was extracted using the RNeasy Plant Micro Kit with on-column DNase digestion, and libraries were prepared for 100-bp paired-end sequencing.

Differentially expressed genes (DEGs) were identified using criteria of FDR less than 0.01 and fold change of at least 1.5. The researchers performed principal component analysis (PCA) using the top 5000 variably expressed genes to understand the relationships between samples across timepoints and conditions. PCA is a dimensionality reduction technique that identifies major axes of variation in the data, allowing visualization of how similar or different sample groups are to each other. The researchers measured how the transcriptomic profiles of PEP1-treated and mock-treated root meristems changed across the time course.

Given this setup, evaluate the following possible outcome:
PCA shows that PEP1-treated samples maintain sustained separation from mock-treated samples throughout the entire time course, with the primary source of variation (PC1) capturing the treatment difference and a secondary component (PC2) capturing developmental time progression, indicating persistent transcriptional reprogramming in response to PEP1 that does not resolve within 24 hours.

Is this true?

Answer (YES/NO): YES